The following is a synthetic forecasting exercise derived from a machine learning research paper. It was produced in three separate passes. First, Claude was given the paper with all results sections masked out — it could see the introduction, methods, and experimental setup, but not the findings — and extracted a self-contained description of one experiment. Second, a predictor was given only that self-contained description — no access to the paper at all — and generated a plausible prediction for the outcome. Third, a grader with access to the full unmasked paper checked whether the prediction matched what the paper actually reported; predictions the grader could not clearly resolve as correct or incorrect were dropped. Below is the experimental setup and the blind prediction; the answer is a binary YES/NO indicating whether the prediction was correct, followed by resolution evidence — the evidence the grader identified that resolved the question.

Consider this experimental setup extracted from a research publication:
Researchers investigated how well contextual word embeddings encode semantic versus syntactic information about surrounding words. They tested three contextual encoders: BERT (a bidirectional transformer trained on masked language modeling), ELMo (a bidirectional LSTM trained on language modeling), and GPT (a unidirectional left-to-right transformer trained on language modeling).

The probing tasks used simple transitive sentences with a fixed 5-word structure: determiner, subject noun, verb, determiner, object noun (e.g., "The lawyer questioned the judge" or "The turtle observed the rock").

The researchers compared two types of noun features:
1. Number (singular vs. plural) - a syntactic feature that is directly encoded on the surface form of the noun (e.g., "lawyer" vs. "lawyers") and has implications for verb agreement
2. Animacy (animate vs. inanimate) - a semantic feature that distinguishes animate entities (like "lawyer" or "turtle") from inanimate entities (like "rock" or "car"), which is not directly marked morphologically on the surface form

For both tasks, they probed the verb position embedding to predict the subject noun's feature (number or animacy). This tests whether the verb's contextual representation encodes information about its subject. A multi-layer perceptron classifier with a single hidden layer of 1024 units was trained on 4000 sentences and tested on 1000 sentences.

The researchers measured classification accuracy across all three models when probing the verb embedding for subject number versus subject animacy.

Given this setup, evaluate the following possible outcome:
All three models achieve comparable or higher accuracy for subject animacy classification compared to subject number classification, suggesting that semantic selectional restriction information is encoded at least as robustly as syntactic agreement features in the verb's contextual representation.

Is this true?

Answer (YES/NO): YES